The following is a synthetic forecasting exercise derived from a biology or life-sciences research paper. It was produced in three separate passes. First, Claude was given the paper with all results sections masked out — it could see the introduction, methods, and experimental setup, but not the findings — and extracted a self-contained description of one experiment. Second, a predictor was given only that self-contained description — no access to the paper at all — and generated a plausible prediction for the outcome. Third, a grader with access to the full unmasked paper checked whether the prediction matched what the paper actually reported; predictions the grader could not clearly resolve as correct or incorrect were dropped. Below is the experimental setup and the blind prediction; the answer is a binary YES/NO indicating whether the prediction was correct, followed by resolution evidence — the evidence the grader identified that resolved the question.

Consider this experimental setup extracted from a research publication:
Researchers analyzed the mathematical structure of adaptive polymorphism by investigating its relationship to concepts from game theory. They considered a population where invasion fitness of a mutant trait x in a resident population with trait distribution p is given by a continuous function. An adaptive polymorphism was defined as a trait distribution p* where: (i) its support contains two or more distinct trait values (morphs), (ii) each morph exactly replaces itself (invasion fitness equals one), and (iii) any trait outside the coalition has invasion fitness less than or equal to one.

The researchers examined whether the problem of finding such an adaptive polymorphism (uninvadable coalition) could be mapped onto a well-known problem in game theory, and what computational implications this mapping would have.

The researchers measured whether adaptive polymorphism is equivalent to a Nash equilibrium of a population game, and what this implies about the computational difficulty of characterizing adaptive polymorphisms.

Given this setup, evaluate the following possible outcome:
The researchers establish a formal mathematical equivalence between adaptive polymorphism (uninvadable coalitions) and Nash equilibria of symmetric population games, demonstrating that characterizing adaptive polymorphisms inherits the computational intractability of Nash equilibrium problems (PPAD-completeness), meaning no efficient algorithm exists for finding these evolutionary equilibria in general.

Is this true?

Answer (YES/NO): NO